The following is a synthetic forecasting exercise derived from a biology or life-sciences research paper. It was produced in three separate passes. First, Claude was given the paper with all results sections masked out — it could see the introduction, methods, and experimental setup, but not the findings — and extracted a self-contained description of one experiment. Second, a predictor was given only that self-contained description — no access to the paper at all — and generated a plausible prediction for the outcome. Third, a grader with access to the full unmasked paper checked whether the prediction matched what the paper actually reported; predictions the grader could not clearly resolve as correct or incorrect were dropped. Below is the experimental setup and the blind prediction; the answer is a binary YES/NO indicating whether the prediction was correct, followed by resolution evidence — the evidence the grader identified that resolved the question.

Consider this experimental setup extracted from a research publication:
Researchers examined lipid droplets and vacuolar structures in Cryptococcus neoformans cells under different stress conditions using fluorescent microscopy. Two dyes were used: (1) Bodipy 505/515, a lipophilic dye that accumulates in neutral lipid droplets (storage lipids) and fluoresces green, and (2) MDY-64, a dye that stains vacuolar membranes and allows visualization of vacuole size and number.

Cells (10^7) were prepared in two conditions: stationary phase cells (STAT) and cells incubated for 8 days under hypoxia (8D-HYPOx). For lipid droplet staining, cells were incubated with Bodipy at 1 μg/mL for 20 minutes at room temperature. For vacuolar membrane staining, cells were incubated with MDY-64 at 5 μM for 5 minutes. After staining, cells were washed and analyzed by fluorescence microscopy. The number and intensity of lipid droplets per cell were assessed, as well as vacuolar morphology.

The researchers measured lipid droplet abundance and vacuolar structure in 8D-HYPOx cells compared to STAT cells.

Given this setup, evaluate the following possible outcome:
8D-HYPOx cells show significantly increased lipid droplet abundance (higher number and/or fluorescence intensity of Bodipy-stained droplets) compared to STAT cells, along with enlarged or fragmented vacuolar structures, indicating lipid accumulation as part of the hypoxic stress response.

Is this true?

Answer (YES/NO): NO